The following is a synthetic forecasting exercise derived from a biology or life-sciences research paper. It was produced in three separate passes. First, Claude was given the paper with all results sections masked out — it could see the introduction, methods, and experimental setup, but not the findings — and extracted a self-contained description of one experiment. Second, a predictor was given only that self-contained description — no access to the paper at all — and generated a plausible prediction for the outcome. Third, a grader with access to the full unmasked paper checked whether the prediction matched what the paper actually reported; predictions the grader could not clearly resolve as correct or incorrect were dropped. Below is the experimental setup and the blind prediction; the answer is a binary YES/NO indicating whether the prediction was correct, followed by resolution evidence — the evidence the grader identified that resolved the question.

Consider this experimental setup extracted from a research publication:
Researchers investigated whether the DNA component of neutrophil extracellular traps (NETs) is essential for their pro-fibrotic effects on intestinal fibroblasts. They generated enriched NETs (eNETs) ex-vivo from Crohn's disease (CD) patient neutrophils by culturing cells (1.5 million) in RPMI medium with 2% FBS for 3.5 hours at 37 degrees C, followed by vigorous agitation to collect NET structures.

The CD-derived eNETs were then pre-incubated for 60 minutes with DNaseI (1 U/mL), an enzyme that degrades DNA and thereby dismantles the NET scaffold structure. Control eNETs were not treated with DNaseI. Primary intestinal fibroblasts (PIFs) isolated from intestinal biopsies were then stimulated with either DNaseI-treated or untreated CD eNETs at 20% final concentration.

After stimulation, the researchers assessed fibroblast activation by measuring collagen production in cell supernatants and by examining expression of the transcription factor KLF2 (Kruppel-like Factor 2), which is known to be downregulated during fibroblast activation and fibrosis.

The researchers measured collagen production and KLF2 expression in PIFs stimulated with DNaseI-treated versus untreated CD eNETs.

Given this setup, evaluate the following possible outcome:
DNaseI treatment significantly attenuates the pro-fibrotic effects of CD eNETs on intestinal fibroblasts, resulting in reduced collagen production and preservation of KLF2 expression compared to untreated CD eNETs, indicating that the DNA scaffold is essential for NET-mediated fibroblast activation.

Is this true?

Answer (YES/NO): YES